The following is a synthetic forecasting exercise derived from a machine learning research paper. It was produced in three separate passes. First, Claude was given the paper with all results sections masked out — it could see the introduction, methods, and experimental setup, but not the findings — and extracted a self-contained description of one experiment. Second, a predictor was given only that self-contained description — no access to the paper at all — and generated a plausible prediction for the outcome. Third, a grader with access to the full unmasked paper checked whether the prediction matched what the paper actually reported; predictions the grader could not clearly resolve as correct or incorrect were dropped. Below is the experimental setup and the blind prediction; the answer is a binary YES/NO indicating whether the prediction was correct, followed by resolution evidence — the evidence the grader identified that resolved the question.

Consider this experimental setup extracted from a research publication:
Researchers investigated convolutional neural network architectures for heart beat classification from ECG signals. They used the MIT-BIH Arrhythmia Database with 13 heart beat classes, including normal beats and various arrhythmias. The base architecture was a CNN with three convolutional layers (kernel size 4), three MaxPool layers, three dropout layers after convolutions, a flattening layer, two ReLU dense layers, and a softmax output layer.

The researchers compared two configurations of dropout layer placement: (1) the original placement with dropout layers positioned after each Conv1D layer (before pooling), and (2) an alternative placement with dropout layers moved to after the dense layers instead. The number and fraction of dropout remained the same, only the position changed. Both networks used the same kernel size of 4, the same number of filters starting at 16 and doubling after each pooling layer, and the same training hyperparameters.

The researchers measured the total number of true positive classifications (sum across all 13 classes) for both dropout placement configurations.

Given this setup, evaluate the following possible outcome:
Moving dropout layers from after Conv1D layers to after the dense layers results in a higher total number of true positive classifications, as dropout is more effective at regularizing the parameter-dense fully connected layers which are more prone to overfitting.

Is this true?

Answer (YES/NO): NO